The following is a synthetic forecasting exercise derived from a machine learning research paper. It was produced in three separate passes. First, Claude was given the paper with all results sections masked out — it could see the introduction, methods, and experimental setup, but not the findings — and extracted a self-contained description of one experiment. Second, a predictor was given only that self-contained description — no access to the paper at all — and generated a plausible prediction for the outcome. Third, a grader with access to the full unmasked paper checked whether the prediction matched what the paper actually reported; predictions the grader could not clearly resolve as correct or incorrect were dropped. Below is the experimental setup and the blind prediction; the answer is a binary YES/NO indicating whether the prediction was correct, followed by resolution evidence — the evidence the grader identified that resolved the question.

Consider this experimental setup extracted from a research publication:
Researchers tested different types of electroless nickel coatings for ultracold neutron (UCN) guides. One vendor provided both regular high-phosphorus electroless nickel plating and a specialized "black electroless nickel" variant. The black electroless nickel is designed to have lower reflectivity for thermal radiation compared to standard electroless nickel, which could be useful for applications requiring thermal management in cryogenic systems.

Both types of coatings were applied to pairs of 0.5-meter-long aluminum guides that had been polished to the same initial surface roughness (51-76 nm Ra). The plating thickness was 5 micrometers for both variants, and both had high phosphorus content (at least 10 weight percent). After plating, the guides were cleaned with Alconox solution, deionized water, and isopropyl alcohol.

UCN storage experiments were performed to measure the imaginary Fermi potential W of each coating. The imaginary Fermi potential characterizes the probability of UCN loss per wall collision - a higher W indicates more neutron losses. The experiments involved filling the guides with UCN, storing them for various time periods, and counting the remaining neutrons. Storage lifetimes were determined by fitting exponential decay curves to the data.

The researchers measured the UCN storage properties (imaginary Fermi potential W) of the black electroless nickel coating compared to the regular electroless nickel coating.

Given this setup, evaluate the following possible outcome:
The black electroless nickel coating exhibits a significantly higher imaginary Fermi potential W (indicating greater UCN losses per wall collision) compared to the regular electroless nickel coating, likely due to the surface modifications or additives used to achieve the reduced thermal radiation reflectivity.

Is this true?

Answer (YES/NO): YES